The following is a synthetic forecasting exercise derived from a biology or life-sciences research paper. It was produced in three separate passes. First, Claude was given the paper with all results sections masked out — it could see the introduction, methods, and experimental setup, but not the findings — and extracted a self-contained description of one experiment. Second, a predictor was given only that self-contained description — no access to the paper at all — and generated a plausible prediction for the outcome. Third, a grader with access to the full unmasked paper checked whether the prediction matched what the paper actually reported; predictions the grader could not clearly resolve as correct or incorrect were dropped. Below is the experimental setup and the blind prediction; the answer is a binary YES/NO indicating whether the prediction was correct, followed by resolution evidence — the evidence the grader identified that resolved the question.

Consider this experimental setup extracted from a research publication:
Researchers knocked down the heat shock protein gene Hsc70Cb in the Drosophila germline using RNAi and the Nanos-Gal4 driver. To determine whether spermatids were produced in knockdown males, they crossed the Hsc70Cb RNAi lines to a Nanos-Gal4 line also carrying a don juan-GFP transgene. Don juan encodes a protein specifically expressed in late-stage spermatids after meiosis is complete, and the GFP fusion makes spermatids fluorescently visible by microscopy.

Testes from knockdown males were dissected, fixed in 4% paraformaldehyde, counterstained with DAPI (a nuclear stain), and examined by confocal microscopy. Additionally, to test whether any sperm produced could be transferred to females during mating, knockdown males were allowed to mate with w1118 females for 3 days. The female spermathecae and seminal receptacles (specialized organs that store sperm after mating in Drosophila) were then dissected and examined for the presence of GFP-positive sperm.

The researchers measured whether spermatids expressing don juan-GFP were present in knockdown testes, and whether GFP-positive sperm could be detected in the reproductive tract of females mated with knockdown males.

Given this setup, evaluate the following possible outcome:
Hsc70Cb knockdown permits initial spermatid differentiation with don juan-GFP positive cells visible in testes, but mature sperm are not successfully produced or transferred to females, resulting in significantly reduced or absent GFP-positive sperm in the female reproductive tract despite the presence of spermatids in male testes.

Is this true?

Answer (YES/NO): NO